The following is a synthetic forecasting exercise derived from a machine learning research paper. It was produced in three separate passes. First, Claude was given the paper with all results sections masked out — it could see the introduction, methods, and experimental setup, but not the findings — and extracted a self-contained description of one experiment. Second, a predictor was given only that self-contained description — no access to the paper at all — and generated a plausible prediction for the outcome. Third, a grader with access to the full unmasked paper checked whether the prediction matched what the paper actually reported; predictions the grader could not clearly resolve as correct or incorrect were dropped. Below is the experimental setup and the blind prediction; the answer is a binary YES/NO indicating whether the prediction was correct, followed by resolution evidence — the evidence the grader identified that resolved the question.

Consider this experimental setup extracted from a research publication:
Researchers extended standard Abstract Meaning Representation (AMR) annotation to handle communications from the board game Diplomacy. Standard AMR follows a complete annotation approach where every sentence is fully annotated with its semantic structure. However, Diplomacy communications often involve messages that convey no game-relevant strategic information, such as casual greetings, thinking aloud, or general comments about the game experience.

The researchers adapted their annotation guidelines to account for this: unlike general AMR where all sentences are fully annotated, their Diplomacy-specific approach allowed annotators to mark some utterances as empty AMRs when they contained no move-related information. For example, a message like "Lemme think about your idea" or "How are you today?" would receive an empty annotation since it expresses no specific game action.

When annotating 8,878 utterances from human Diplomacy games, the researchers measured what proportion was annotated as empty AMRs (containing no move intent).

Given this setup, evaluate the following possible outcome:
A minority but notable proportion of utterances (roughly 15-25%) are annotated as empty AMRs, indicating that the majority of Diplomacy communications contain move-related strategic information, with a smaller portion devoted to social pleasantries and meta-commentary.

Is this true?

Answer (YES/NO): NO